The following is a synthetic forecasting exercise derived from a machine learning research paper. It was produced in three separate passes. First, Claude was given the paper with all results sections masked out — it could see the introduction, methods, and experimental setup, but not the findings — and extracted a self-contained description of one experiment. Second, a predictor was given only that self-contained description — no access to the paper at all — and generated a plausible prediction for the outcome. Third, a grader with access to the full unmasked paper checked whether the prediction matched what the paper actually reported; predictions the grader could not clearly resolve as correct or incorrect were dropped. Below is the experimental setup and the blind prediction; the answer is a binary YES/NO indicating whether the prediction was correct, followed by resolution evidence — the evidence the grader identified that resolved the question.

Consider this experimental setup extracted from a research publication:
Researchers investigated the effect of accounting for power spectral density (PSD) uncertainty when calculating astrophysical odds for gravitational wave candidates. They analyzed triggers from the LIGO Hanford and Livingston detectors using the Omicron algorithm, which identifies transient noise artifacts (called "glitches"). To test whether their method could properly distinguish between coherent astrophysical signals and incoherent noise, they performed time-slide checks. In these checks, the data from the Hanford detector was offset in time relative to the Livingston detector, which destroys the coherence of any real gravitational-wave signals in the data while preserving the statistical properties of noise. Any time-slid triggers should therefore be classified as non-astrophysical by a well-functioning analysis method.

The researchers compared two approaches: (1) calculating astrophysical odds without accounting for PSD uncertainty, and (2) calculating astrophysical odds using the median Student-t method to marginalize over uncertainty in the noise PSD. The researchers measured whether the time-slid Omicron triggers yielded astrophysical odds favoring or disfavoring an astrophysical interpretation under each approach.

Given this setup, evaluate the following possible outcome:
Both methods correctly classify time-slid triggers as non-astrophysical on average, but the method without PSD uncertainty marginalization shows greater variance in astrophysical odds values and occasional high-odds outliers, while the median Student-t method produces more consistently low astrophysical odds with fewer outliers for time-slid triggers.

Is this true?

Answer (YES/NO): NO